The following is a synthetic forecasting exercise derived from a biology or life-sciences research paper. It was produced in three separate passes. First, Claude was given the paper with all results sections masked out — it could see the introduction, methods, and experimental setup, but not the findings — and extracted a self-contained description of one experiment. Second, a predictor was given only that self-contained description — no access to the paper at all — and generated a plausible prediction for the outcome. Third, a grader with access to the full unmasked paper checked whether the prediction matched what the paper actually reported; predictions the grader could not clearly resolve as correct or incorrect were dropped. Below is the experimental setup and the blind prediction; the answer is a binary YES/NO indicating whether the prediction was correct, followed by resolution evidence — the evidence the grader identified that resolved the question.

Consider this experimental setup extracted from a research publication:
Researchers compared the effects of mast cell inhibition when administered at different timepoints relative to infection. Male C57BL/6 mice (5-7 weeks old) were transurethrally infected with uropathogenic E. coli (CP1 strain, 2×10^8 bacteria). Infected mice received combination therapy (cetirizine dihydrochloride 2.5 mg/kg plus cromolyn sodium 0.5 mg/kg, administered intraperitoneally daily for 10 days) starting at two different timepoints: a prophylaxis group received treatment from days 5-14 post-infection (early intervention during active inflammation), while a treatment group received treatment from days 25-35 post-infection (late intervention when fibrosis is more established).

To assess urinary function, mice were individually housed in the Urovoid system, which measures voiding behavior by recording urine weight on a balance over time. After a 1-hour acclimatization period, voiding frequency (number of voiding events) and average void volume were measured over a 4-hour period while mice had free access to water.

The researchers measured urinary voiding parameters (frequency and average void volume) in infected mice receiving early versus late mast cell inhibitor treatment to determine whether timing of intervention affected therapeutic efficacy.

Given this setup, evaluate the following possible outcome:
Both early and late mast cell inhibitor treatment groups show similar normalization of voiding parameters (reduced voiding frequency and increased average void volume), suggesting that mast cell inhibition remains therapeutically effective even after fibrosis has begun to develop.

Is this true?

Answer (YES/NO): NO